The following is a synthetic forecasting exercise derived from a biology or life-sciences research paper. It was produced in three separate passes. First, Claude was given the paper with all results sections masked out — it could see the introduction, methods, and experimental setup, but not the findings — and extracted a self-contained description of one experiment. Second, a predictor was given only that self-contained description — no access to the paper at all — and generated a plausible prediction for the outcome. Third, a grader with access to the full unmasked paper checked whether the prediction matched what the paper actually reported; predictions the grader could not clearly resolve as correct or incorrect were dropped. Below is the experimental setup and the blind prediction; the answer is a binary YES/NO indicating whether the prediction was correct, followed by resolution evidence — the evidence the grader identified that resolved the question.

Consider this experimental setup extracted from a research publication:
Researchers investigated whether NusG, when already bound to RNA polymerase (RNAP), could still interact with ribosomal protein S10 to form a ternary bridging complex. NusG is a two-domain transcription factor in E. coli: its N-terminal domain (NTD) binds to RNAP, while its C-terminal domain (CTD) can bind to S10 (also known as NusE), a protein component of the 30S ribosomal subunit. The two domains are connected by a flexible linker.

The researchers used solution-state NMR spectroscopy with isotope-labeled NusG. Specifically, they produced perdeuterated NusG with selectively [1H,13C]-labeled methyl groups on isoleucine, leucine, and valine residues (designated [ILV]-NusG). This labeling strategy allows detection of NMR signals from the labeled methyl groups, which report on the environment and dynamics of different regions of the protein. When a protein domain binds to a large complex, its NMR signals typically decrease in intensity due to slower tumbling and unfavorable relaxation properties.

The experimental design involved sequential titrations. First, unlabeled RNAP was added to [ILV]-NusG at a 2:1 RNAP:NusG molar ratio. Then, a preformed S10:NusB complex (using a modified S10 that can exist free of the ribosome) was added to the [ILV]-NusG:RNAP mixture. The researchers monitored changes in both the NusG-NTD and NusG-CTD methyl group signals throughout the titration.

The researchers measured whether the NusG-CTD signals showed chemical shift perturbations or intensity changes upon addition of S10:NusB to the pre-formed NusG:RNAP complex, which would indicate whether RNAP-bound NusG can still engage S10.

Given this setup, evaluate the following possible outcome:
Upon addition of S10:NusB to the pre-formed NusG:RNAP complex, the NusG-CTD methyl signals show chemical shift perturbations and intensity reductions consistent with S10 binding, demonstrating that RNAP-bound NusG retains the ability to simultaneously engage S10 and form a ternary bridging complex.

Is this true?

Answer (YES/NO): YES